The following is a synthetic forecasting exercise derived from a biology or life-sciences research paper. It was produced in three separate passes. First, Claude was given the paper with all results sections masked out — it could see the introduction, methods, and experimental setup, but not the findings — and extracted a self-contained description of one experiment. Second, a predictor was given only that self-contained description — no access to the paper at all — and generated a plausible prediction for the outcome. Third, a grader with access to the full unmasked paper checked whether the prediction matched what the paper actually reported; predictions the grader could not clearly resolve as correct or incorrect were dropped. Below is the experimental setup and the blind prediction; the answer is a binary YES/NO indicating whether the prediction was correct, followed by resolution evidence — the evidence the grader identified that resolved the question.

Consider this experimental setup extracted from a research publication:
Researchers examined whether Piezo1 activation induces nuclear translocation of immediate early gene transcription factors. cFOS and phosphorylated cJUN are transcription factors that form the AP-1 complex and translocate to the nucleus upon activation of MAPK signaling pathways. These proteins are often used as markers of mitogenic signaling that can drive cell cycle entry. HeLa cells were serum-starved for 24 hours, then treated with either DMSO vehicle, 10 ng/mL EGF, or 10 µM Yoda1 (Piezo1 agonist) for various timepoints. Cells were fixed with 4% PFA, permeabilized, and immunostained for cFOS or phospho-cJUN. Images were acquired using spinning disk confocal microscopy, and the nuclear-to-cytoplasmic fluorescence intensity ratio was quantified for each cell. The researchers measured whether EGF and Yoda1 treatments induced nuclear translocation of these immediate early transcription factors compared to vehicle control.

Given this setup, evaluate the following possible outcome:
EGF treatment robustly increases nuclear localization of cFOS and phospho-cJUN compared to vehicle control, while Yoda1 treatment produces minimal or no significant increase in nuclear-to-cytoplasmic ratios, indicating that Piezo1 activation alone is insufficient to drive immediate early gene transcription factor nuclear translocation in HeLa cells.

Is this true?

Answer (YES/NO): NO